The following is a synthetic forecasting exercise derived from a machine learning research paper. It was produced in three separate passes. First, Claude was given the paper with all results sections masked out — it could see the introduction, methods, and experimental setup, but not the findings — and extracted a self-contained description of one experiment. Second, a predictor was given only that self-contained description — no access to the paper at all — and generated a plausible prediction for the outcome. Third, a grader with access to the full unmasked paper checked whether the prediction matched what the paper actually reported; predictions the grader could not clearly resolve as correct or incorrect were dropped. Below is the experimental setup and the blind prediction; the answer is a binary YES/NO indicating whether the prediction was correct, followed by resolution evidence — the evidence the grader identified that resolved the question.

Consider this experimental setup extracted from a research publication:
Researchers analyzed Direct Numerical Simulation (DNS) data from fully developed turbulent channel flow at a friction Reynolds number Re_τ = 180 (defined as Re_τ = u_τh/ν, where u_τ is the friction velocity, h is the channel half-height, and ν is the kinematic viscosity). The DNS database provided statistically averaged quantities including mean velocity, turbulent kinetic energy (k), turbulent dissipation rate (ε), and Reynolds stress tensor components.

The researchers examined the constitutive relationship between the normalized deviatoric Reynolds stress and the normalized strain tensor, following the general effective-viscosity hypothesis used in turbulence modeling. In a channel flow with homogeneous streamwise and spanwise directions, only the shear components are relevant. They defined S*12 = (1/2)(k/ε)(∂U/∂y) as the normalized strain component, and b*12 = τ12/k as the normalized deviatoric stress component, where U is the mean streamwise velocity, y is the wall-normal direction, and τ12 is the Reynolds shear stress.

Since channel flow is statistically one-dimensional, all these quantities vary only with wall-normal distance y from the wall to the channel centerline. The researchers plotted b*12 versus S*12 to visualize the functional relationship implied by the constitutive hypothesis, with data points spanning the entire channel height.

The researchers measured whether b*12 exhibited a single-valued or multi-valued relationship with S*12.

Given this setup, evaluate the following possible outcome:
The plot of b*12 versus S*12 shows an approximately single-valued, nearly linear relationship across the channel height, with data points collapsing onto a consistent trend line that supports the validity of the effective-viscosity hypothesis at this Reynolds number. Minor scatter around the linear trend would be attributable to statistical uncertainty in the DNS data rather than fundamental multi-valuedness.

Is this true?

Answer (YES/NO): NO